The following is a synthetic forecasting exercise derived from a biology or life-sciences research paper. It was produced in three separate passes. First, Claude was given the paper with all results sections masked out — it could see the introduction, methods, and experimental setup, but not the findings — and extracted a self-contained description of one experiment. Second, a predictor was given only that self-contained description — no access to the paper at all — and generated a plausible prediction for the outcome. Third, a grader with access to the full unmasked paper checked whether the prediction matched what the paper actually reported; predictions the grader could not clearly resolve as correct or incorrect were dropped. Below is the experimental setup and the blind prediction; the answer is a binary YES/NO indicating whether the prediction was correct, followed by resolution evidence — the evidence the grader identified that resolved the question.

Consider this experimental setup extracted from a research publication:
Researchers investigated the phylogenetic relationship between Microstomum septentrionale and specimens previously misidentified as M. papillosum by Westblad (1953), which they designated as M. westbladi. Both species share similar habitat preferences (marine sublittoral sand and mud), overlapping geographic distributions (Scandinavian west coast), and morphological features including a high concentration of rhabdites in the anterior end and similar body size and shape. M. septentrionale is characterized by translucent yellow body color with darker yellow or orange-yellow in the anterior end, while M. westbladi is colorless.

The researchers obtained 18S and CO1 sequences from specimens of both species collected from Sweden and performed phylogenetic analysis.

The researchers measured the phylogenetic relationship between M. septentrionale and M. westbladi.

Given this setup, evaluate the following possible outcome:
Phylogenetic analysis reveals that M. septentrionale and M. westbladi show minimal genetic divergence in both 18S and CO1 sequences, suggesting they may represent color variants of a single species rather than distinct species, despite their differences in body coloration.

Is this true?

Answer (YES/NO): NO